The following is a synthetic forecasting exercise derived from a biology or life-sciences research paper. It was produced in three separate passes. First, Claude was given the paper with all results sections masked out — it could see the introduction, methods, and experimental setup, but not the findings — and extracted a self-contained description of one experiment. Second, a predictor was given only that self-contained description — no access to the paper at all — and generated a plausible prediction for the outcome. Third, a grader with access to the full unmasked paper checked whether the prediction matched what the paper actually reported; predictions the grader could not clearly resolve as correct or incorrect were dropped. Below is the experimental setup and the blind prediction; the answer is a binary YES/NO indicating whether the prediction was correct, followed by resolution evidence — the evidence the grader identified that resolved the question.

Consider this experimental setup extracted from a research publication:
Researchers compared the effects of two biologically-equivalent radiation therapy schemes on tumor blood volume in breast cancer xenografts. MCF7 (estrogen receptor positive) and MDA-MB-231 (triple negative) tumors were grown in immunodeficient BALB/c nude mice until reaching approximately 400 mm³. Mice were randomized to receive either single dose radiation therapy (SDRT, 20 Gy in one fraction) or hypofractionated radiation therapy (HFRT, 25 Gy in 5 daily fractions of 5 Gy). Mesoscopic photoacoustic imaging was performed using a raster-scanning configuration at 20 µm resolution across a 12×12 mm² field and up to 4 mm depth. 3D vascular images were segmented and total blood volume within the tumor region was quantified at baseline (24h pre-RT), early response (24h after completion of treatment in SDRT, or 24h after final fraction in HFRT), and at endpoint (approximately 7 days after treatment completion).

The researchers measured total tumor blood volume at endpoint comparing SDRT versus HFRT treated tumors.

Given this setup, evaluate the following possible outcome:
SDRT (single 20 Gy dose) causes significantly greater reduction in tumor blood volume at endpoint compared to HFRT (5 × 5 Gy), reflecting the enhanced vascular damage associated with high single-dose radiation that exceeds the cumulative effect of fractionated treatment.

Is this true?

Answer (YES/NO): NO